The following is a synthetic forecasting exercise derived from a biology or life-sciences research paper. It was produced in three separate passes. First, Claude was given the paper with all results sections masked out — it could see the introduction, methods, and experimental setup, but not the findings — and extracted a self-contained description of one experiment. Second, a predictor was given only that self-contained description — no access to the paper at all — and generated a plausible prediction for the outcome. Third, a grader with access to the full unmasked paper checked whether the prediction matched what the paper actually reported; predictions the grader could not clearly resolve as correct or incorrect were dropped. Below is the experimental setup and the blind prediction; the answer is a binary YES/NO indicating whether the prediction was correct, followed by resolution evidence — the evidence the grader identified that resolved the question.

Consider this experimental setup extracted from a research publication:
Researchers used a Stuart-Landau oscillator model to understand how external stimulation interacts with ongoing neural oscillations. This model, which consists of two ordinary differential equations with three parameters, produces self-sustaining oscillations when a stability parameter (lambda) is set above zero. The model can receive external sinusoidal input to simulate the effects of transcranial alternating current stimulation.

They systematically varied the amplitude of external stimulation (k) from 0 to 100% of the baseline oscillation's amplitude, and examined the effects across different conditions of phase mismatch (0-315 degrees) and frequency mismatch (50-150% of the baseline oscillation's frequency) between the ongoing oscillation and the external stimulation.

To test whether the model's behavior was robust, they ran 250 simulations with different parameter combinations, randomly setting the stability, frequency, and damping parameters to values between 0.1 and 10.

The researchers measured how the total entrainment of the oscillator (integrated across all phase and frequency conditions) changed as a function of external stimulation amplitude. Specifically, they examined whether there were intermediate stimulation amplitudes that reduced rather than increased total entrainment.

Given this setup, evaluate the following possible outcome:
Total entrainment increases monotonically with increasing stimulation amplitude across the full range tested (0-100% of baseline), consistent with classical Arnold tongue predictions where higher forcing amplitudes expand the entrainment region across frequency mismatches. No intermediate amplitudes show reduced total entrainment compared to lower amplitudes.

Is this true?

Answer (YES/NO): NO